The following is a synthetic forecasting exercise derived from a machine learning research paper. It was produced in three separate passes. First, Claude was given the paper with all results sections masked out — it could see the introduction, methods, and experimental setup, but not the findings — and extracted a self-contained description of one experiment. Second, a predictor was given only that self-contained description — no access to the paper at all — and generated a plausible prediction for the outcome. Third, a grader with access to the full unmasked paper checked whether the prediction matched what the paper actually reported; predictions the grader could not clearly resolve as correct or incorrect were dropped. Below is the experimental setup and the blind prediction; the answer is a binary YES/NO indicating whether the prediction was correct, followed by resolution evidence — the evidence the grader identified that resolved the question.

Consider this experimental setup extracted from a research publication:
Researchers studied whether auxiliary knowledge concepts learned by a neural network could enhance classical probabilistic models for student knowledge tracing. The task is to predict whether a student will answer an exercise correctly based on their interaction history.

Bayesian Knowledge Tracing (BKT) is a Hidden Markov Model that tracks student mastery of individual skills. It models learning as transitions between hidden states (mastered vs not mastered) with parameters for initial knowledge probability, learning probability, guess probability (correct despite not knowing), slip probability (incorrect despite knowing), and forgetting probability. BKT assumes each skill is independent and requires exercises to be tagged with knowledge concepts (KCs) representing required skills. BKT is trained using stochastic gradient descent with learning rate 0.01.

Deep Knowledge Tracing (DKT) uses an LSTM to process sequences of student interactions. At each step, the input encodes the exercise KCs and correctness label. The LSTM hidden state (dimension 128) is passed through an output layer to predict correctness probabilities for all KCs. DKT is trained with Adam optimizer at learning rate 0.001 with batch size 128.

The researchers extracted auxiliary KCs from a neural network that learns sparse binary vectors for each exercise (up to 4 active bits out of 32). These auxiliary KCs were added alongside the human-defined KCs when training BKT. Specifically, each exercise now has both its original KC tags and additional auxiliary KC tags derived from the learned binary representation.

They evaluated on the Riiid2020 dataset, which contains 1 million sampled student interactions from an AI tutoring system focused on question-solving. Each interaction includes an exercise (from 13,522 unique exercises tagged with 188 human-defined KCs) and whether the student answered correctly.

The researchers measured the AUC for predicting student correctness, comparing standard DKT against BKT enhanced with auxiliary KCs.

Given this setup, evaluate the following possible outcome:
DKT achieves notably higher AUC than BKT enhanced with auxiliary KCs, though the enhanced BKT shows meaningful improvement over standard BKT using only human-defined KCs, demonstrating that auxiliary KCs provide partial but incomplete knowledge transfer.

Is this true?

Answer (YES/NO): NO